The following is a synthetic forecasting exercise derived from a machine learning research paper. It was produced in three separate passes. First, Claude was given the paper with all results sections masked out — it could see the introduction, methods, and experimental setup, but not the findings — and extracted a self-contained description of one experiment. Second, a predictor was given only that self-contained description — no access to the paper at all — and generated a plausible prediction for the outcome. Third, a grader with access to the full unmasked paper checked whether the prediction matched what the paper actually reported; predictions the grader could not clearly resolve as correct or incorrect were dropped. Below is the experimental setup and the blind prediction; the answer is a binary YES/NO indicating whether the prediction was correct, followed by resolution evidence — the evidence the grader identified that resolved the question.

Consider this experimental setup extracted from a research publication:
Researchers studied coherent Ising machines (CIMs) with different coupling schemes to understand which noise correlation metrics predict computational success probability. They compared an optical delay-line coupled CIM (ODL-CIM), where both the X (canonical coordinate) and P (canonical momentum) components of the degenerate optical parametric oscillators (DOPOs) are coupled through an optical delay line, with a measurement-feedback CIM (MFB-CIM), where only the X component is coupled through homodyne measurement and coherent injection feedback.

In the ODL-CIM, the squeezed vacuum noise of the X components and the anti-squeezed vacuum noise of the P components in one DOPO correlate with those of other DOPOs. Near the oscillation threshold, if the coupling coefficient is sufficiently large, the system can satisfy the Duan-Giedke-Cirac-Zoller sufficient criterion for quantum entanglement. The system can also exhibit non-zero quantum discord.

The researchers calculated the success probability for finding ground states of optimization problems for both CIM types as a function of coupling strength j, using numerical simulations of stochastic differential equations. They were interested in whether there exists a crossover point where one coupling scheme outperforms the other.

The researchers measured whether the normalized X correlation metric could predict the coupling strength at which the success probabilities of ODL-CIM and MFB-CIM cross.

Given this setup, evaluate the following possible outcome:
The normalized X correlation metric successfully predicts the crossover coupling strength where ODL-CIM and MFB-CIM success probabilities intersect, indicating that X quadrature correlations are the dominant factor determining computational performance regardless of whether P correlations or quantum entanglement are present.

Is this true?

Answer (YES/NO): YES